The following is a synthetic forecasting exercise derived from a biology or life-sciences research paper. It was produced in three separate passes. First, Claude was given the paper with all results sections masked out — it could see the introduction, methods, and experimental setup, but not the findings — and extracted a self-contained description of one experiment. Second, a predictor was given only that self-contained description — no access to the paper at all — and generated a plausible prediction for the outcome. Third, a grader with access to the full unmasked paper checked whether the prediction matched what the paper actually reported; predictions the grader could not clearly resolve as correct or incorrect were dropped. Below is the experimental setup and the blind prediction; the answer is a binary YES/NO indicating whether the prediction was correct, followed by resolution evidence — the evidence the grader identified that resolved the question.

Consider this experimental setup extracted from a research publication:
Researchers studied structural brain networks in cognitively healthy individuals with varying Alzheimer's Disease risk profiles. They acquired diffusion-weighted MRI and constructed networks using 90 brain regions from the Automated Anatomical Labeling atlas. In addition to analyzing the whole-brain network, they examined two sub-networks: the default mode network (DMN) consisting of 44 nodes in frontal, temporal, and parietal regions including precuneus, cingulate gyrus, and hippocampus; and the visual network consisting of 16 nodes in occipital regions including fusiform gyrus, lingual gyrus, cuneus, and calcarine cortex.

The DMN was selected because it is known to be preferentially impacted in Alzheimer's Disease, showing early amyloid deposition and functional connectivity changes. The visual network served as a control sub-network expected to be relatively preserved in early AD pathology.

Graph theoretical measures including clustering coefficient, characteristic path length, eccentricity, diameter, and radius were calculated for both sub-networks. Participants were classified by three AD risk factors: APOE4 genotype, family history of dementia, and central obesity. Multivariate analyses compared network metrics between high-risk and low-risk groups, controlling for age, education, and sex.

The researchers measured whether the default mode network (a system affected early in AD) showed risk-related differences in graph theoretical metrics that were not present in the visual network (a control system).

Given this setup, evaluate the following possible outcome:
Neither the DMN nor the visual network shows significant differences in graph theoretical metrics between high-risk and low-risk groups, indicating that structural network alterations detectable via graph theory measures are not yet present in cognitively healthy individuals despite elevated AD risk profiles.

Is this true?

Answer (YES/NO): YES